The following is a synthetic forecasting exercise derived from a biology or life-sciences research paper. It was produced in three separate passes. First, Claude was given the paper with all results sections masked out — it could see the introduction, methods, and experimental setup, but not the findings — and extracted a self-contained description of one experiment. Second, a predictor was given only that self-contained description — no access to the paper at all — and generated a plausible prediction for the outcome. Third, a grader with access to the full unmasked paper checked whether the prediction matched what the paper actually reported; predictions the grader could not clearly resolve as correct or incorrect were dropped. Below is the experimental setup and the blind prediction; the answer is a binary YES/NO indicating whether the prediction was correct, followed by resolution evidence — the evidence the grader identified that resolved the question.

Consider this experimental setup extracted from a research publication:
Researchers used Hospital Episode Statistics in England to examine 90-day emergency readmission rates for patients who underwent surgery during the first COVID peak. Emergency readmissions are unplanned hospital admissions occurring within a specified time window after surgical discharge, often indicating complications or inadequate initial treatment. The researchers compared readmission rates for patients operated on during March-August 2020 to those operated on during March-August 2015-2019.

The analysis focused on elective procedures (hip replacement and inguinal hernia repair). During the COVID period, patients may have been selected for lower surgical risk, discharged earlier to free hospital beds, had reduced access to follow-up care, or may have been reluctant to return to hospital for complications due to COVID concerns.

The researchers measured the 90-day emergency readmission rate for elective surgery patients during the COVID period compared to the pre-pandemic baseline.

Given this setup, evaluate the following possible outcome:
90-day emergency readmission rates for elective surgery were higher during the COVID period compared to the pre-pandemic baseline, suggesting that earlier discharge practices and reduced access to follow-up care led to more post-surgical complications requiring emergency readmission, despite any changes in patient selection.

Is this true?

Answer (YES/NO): YES